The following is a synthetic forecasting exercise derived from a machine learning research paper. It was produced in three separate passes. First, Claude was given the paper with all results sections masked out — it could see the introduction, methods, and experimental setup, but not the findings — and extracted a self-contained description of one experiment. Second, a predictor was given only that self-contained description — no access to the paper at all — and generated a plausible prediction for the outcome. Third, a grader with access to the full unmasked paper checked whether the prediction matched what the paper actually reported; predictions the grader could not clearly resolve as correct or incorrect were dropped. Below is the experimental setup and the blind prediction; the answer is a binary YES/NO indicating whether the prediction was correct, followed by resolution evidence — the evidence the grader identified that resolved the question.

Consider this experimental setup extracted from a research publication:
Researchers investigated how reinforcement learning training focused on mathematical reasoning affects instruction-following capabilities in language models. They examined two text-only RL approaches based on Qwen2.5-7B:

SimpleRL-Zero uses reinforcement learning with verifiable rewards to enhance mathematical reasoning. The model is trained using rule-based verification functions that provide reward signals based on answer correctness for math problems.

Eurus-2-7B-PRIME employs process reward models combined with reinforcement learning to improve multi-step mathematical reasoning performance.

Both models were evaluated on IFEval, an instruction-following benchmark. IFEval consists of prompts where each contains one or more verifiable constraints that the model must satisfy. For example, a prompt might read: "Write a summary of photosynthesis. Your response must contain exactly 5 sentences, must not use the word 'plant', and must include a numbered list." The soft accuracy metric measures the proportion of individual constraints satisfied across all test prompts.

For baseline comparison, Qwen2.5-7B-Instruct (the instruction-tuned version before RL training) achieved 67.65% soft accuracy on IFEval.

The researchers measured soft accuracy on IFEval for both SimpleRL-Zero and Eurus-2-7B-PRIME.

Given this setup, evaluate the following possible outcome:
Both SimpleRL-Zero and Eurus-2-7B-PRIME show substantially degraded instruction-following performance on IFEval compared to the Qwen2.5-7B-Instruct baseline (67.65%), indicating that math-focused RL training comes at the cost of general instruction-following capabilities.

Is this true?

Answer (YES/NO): YES